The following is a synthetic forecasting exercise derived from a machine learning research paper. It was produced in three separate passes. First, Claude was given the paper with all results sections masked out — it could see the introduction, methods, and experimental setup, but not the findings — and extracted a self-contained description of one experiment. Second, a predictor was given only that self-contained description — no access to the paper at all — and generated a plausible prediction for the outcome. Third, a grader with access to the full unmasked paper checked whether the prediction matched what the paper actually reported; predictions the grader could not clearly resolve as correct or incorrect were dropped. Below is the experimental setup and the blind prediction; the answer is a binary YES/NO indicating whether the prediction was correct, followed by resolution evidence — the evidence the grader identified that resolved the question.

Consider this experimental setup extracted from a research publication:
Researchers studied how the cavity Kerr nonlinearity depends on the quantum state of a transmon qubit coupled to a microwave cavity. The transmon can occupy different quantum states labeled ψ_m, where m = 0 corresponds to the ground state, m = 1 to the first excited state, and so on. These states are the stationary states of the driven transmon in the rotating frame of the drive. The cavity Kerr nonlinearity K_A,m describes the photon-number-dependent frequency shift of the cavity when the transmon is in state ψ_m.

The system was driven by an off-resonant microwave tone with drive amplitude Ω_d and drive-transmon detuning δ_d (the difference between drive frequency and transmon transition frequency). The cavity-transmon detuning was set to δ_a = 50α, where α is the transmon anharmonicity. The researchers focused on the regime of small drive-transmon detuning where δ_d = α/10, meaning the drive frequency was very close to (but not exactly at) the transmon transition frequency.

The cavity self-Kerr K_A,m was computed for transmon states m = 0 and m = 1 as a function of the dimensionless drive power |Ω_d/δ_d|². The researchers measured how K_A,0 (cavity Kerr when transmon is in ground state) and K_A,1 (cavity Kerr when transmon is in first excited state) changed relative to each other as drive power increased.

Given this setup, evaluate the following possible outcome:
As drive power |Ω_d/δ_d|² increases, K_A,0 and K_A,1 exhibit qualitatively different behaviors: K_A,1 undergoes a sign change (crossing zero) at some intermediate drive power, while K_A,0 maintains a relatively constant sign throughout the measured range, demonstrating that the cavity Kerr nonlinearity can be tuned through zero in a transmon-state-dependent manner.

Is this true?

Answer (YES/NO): NO